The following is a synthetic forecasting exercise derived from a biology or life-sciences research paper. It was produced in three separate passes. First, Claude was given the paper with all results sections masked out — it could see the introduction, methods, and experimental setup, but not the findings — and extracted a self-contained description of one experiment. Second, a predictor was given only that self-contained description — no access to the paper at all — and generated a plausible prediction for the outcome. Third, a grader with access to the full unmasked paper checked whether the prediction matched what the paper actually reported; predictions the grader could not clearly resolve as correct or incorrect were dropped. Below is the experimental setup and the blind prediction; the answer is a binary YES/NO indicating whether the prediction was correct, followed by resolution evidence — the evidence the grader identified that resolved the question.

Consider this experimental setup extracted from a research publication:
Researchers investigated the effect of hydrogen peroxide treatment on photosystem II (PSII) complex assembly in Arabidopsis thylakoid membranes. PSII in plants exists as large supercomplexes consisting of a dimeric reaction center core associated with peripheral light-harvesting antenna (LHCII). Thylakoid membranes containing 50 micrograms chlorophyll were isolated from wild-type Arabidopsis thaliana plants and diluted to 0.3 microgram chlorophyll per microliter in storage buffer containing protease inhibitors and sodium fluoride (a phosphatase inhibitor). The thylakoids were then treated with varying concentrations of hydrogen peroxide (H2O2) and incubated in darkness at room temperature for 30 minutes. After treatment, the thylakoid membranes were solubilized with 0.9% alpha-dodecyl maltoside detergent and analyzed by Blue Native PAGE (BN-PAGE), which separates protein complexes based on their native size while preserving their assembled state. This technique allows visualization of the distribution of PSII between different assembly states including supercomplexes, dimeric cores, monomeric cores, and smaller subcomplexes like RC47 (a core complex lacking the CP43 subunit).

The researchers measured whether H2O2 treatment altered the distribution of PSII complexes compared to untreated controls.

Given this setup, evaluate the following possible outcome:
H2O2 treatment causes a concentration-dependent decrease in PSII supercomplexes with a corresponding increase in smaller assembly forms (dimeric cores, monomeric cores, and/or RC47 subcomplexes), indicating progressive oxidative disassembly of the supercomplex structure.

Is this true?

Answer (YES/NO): YES